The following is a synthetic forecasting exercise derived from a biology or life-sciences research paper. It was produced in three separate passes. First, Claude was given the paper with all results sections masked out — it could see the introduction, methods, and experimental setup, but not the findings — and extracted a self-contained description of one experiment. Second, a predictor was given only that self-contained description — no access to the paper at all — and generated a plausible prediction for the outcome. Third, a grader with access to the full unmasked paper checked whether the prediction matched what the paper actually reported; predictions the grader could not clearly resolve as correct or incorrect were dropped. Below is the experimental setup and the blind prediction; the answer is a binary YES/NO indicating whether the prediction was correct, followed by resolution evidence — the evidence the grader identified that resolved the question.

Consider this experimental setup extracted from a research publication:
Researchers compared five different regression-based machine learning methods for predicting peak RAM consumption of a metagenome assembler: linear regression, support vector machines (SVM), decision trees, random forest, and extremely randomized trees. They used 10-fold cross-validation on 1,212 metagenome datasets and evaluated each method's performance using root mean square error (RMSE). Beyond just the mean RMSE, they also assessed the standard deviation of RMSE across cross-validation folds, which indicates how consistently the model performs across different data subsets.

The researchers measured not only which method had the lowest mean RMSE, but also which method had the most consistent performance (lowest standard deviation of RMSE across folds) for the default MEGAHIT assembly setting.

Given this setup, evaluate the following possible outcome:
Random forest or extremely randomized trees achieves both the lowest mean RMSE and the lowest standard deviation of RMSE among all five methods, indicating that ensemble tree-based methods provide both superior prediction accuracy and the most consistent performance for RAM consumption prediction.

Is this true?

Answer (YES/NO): YES